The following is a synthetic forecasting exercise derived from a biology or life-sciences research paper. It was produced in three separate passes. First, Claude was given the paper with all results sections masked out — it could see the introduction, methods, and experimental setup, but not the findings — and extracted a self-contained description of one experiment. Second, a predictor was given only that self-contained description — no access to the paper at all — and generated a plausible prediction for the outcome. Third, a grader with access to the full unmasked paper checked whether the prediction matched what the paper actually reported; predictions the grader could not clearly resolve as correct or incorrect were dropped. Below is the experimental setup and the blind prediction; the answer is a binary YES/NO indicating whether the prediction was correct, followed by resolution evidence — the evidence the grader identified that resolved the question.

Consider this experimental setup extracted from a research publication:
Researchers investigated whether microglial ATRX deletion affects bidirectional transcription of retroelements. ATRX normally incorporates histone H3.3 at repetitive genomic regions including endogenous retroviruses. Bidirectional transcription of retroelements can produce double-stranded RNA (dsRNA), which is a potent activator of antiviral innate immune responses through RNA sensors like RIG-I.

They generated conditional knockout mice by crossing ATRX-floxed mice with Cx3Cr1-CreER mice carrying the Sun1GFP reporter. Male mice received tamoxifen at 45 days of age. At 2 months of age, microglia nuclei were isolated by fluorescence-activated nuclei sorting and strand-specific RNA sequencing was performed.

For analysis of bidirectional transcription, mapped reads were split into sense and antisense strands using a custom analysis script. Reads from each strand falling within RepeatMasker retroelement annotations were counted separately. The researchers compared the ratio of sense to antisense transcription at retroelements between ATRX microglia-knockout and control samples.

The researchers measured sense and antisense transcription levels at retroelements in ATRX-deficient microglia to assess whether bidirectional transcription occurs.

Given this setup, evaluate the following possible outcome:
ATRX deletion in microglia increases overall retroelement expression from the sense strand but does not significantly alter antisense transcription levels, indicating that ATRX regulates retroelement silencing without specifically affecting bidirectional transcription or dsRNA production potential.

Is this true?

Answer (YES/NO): NO